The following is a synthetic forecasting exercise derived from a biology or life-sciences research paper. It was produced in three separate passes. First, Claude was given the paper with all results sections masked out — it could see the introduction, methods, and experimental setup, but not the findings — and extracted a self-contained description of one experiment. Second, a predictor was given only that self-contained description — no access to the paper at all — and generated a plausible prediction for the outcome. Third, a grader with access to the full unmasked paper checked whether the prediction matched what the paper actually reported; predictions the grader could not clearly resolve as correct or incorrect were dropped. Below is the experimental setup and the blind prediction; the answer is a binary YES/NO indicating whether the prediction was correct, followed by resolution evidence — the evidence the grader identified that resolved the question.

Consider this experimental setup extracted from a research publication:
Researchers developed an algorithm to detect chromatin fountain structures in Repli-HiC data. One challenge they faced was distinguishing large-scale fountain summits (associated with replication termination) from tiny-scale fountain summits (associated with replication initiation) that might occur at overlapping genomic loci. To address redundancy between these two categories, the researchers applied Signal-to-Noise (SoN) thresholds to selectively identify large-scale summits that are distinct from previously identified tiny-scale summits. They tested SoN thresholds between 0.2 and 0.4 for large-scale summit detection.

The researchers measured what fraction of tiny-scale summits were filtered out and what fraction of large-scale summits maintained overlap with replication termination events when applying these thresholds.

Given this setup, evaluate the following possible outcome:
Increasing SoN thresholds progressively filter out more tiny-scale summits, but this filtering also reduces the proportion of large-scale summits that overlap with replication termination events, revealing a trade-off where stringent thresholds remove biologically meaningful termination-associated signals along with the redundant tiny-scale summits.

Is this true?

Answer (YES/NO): NO